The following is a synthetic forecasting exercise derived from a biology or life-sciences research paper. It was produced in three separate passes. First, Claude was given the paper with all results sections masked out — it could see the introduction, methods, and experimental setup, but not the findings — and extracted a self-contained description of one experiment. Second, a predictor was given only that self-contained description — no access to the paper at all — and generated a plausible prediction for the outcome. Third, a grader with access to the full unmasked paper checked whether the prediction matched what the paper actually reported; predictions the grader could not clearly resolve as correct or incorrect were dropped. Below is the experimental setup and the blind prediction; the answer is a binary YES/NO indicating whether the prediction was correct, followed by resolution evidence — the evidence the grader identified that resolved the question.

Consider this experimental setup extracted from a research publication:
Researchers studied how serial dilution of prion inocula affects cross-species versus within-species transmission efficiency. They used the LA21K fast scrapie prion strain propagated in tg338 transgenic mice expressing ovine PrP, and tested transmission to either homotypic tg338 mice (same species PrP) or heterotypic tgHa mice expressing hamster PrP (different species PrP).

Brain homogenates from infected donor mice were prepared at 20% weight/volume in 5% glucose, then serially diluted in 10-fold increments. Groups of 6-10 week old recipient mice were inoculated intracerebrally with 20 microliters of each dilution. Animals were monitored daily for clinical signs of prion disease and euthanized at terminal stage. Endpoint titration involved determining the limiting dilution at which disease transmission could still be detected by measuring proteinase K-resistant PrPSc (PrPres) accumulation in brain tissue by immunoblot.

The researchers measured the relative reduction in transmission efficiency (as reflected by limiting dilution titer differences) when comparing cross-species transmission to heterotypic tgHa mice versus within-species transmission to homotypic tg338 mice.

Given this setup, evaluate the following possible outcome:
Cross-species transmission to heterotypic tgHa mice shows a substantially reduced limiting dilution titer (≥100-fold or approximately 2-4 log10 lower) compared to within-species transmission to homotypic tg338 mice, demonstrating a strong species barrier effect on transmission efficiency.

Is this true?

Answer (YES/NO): YES